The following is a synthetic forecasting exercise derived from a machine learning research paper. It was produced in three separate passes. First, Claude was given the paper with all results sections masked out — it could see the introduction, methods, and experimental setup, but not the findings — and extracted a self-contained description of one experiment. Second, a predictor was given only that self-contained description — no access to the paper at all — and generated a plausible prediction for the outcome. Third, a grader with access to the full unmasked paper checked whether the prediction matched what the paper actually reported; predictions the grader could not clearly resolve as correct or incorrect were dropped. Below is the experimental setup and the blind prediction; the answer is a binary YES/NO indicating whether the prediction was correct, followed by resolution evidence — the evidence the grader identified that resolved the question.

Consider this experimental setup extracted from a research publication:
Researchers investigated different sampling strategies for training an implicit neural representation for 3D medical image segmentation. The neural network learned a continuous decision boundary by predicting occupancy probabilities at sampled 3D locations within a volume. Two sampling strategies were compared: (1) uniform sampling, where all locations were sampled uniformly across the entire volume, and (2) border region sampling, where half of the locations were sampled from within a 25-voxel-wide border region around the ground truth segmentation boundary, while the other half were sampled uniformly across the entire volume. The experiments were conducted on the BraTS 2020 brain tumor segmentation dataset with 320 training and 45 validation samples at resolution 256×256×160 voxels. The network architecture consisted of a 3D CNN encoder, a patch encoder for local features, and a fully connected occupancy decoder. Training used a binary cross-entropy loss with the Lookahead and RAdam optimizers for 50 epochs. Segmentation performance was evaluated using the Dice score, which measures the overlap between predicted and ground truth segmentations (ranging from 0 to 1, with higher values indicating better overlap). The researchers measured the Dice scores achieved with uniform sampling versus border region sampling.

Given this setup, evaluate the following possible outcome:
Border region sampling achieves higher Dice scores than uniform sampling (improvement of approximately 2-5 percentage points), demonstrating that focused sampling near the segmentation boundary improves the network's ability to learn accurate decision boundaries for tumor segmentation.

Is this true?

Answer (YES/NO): NO